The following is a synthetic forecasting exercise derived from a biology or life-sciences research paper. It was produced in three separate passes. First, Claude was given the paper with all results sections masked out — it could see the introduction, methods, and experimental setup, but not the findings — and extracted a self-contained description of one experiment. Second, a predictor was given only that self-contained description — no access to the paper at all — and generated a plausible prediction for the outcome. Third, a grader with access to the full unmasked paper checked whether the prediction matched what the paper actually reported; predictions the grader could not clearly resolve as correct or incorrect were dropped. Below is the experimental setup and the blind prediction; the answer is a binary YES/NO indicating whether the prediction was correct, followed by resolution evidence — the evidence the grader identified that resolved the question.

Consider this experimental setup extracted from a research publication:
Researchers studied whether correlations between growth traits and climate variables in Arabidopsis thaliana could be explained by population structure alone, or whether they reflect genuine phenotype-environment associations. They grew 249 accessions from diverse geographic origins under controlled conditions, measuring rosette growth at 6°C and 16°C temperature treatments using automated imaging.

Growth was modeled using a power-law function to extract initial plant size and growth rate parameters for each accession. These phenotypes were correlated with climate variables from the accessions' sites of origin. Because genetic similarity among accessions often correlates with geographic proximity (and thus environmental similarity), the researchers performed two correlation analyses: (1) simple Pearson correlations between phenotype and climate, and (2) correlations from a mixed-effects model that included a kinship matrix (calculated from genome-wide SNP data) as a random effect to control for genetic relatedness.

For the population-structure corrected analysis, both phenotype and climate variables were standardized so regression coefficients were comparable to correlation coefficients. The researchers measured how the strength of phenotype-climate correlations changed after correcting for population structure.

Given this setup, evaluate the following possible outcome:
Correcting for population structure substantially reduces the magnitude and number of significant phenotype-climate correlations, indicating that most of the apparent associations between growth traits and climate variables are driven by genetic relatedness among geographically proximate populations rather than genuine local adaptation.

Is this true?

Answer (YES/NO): NO